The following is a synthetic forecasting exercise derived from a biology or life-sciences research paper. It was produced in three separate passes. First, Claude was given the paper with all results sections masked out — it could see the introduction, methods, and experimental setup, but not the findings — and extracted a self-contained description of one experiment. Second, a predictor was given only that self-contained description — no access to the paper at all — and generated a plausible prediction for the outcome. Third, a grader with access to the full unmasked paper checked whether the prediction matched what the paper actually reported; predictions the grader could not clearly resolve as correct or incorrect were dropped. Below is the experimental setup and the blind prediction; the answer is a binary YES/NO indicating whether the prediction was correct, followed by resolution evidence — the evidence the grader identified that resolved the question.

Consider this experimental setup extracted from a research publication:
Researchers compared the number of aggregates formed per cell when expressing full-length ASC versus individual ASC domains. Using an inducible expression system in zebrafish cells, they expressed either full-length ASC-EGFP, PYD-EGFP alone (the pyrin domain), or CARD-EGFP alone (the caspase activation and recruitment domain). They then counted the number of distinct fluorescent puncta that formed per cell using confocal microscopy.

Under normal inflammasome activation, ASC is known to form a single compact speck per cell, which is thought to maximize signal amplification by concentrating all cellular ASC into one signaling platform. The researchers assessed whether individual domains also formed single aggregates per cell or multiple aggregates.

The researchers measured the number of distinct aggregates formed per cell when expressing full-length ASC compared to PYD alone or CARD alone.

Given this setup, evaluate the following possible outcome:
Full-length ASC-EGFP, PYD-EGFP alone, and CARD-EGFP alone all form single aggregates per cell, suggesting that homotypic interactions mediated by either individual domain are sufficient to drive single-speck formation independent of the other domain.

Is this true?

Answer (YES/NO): NO